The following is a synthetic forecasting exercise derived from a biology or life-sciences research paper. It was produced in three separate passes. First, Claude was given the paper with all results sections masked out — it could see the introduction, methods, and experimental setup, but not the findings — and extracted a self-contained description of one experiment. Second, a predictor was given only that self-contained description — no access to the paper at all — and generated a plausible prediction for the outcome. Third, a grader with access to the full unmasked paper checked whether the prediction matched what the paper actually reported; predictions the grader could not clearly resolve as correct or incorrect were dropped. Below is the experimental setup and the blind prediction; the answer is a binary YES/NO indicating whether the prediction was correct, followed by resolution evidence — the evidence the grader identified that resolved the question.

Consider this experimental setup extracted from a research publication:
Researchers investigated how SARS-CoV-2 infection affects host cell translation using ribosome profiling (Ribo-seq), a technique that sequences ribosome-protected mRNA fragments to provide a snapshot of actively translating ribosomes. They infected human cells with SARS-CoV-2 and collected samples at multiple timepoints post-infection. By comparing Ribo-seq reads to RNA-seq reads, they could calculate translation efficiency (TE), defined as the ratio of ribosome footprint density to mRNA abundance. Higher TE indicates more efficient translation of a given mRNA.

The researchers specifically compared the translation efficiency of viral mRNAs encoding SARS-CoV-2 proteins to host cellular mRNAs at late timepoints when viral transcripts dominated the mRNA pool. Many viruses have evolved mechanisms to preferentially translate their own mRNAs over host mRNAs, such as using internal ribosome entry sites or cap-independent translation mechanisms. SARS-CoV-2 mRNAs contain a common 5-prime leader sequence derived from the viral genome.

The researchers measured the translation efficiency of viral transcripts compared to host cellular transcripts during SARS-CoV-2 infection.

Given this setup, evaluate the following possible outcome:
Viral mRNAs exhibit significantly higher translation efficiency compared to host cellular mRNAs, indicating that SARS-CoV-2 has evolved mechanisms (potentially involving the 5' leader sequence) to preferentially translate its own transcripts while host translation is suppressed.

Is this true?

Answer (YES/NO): NO